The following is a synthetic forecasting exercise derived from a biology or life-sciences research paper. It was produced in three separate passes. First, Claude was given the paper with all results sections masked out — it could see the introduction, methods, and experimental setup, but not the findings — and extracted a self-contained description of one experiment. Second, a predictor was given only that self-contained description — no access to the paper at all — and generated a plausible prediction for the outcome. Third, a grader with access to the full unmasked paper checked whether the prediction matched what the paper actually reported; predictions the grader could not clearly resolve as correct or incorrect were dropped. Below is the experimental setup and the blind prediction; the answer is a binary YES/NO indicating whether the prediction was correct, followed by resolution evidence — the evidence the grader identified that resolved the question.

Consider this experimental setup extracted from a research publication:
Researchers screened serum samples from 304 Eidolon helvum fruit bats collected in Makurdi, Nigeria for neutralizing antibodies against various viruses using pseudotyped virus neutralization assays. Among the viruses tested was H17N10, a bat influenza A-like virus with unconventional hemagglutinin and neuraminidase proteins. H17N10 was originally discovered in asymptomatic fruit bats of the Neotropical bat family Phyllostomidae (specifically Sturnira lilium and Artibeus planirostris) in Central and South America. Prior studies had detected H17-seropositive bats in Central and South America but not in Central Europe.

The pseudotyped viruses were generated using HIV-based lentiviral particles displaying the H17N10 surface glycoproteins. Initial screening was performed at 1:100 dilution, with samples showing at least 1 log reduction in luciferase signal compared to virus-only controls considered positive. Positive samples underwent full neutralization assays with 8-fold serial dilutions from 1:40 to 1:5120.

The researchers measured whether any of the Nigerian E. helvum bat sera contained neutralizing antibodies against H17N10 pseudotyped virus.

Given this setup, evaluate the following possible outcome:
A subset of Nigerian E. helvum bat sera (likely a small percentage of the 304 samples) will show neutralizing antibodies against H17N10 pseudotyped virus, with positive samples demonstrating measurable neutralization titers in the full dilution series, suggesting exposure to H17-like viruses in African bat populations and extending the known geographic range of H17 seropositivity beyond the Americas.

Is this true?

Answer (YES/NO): YES